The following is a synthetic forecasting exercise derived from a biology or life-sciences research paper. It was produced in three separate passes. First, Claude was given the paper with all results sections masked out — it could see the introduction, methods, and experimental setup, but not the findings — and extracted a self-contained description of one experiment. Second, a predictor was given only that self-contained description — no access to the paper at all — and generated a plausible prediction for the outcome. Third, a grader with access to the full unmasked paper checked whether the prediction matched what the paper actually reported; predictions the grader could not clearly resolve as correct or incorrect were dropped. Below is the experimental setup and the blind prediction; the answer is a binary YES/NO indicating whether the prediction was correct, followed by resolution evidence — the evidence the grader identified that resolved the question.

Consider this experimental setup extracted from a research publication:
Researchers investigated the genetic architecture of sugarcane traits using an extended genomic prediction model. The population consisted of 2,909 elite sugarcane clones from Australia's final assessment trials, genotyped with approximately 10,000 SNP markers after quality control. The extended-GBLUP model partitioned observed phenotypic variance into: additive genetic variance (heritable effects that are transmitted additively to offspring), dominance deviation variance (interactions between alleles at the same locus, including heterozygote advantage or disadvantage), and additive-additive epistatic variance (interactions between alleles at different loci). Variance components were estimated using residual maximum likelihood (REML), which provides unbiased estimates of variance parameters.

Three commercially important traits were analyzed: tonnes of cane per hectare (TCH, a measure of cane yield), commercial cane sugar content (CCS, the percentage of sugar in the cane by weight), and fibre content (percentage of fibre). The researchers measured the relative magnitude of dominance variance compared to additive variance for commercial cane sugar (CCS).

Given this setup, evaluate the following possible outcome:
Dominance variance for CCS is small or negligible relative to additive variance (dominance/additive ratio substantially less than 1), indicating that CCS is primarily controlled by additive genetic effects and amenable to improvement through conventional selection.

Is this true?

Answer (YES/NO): YES